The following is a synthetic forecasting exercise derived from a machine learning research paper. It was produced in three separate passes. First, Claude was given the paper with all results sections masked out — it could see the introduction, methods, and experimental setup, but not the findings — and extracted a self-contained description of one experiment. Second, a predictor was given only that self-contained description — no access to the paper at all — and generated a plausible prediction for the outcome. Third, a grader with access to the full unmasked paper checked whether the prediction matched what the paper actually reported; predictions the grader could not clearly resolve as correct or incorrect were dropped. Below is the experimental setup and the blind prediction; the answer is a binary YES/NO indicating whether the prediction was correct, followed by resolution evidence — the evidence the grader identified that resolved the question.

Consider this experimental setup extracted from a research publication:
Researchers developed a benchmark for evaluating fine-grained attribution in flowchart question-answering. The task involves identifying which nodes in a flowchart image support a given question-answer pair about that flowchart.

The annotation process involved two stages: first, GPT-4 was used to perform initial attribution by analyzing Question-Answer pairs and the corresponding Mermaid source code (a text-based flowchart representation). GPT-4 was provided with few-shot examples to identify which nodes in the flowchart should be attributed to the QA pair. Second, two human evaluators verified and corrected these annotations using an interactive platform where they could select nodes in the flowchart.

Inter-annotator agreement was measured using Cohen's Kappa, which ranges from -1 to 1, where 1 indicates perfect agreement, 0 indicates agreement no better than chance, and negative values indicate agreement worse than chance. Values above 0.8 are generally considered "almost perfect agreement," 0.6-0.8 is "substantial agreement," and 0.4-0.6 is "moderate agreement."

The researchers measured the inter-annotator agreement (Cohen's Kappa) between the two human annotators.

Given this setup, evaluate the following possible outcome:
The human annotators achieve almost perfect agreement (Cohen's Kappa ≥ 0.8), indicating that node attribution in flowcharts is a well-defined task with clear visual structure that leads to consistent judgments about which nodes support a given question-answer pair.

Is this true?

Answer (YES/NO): YES